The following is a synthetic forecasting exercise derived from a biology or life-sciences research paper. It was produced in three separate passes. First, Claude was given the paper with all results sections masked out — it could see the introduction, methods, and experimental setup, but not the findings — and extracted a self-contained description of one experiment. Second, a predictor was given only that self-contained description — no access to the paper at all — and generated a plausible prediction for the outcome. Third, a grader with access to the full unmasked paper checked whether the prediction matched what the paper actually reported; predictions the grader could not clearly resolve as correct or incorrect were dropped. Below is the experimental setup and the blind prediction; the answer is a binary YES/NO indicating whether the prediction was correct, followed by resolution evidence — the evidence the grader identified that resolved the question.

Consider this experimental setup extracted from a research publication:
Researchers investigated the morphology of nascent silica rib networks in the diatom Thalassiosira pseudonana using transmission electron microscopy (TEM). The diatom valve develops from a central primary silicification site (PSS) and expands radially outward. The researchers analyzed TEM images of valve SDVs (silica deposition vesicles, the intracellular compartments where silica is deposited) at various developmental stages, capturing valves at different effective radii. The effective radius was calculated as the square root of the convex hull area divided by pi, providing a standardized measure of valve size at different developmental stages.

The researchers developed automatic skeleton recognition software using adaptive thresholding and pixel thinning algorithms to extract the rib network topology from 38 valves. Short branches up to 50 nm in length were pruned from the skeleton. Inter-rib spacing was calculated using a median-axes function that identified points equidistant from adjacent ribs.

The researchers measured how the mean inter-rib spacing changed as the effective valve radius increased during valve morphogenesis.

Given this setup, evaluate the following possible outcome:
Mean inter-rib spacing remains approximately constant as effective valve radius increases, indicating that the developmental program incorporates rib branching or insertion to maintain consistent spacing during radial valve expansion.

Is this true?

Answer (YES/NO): YES